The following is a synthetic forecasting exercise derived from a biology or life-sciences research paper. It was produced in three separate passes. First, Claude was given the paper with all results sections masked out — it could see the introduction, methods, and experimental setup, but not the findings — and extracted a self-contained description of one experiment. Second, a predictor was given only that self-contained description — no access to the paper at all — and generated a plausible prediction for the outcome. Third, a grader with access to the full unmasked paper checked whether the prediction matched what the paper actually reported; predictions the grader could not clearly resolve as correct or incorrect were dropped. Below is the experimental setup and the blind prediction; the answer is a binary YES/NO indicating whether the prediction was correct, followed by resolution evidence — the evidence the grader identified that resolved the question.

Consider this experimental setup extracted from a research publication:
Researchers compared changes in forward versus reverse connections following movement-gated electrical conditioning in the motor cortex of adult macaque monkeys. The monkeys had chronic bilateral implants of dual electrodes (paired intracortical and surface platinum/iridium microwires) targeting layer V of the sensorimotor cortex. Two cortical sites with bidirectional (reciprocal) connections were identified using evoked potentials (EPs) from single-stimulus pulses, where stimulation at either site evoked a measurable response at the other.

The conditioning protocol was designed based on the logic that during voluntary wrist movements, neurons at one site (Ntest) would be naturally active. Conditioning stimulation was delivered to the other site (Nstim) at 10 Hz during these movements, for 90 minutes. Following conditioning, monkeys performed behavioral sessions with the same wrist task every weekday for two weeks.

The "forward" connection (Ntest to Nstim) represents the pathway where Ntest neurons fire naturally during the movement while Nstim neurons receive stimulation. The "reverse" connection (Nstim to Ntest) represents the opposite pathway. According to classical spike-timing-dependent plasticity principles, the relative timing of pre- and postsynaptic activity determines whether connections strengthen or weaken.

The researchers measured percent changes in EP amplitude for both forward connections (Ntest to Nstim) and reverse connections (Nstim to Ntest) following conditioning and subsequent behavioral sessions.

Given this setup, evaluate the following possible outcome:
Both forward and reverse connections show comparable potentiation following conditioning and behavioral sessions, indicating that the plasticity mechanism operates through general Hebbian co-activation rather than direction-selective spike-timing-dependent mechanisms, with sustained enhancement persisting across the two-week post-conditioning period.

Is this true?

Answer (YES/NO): NO